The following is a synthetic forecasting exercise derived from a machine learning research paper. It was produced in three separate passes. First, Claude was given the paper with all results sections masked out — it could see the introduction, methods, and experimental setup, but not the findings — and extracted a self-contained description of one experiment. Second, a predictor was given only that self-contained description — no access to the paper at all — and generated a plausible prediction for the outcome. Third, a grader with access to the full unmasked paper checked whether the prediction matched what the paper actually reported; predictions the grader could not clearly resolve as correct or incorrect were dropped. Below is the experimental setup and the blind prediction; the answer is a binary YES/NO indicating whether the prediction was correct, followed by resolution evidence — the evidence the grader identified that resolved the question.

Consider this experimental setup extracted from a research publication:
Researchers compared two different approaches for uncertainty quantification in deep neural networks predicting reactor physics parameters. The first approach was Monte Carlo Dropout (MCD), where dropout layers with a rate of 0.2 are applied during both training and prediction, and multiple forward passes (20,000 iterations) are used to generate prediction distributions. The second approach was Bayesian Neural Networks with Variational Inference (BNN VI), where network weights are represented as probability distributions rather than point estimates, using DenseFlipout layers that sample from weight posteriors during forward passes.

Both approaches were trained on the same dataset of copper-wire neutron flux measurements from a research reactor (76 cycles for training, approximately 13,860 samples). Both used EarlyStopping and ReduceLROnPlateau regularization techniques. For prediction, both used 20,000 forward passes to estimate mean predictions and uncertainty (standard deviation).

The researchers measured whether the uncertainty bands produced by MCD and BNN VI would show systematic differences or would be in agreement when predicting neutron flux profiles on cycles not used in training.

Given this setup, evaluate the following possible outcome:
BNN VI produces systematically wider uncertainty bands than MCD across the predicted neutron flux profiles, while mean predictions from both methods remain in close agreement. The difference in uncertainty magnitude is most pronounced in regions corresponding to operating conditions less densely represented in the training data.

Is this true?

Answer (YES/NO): NO